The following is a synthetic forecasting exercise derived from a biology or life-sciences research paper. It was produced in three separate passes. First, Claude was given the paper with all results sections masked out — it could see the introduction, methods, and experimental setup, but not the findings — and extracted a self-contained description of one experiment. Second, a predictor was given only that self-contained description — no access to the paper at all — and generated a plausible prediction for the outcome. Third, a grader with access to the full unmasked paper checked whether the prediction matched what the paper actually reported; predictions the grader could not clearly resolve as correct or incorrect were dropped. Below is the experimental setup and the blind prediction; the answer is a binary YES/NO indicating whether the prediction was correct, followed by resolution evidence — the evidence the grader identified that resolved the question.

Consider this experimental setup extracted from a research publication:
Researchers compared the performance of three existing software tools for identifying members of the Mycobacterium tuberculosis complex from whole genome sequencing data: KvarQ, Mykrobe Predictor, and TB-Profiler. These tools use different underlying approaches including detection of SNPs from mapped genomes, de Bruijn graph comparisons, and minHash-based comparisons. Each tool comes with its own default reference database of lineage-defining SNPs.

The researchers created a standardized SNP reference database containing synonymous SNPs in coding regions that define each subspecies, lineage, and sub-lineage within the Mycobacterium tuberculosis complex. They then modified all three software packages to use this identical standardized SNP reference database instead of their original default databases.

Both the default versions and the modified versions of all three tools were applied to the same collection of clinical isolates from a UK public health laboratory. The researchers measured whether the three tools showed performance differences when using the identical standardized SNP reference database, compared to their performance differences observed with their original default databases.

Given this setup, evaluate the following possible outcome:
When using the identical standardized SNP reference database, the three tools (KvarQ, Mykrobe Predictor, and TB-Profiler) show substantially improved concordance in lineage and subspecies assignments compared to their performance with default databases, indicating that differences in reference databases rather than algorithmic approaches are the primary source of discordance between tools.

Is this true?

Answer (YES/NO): YES